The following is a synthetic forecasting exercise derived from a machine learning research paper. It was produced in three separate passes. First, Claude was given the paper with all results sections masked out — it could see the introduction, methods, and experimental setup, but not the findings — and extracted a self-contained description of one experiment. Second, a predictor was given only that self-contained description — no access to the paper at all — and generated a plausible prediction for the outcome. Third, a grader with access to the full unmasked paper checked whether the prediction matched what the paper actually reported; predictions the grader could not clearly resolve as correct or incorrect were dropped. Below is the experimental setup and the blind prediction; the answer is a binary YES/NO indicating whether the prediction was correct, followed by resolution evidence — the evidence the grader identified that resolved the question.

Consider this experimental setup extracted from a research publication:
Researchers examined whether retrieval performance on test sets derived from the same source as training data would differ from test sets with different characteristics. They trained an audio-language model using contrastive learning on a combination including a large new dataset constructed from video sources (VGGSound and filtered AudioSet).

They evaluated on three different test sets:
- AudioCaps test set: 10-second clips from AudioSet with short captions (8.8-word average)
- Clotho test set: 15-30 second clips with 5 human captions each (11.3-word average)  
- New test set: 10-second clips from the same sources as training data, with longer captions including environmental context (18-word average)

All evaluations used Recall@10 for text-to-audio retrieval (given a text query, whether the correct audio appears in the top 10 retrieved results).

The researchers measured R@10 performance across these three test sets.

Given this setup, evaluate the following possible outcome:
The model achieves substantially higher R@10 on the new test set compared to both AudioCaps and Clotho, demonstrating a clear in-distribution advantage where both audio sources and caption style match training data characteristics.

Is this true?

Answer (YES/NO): YES